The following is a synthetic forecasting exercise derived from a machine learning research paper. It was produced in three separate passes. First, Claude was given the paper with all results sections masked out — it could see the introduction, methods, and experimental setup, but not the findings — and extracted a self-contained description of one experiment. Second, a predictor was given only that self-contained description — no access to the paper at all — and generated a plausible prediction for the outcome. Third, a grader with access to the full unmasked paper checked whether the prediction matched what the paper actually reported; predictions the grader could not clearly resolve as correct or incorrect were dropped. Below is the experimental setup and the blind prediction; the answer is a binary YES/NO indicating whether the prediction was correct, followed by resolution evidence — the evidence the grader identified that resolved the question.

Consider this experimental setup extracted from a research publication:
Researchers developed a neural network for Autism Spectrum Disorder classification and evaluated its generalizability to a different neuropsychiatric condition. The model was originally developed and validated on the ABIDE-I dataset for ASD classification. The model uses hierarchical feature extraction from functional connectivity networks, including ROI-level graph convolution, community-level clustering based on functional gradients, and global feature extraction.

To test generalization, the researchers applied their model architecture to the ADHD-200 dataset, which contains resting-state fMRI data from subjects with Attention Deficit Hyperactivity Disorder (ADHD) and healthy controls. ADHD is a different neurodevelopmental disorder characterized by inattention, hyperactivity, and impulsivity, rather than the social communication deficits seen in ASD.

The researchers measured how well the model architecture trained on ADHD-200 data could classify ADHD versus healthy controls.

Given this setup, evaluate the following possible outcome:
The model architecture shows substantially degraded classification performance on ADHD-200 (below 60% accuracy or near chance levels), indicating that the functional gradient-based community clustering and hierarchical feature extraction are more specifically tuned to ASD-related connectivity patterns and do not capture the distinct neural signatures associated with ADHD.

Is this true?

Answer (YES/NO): NO